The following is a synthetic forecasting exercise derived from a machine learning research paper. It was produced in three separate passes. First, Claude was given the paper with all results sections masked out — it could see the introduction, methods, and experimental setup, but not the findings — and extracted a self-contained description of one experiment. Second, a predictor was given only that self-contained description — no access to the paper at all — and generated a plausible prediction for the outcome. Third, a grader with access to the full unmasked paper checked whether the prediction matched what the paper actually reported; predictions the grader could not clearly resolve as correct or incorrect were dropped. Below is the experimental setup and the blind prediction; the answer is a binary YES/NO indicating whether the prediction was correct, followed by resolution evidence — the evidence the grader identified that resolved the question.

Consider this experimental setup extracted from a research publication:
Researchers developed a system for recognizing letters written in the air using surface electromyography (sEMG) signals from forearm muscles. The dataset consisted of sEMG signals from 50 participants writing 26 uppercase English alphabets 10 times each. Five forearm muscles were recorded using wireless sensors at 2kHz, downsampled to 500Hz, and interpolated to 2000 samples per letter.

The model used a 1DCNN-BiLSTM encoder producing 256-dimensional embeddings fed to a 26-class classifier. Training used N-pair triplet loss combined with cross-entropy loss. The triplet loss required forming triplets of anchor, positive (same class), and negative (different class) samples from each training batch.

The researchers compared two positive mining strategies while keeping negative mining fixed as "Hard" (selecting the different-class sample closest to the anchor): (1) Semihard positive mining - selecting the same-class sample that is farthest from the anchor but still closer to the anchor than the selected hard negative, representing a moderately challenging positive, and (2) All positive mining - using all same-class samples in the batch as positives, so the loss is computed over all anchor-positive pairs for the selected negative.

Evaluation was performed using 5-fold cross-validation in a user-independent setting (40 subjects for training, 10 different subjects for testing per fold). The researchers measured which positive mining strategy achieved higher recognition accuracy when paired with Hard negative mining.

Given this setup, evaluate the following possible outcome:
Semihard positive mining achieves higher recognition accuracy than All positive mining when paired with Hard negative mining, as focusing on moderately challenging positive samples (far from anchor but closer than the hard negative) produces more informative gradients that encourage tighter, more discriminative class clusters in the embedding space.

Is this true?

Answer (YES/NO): YES